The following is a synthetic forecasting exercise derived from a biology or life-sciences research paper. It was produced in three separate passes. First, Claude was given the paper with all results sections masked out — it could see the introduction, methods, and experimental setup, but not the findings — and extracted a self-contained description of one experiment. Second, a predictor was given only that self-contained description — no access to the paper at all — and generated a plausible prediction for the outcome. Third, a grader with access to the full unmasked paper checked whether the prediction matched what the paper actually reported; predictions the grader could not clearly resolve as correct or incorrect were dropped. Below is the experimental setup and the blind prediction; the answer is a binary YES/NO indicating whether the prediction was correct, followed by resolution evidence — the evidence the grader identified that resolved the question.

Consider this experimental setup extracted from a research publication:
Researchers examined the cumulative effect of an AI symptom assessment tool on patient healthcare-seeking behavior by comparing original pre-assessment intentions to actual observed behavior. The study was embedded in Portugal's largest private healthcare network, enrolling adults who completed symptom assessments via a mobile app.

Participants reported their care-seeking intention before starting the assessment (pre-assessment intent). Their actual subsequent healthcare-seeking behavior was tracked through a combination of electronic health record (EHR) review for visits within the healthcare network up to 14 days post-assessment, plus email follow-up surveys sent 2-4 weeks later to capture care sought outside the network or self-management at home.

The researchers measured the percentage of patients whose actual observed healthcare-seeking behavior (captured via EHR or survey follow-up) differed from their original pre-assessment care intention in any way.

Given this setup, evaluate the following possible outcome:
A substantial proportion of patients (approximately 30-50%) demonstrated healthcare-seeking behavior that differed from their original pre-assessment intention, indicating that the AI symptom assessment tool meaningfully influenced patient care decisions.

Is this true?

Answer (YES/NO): NO